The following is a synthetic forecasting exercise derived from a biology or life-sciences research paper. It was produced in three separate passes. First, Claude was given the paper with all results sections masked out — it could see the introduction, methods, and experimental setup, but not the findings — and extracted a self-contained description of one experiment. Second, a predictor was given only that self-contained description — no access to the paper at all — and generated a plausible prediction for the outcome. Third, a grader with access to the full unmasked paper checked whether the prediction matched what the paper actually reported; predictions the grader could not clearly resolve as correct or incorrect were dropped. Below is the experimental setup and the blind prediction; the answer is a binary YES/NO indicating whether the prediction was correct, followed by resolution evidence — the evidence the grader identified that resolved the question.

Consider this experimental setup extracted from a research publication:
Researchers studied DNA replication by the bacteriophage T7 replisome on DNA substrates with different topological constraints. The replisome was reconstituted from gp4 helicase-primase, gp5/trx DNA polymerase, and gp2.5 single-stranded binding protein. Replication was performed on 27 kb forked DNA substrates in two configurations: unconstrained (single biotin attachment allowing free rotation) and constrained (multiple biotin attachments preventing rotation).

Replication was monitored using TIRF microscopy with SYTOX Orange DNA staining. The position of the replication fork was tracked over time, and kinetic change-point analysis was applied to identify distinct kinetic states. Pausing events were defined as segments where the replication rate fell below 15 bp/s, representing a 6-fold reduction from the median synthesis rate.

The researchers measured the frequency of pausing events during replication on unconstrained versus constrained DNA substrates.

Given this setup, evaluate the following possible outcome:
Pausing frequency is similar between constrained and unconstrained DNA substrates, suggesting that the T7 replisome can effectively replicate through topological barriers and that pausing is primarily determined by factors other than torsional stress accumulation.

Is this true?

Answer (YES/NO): NO